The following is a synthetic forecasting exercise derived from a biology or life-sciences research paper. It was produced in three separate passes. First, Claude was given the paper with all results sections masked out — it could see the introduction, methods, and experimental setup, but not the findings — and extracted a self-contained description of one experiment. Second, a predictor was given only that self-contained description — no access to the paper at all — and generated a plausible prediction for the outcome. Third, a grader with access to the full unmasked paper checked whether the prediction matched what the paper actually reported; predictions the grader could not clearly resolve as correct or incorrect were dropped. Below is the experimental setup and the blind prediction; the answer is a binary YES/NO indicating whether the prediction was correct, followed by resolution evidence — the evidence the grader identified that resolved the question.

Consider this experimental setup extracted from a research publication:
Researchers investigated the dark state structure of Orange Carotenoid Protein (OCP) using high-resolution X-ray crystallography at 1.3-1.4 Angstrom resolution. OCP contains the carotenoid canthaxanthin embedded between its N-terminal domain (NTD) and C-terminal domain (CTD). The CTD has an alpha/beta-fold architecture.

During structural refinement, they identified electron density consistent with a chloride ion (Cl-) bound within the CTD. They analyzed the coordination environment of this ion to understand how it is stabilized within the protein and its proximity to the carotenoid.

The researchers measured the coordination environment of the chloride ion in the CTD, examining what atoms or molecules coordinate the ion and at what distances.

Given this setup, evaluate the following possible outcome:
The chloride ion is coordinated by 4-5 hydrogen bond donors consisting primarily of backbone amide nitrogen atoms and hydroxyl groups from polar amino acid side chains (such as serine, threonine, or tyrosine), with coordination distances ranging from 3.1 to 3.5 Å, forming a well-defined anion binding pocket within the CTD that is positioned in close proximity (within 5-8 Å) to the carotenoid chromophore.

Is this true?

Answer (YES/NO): NO